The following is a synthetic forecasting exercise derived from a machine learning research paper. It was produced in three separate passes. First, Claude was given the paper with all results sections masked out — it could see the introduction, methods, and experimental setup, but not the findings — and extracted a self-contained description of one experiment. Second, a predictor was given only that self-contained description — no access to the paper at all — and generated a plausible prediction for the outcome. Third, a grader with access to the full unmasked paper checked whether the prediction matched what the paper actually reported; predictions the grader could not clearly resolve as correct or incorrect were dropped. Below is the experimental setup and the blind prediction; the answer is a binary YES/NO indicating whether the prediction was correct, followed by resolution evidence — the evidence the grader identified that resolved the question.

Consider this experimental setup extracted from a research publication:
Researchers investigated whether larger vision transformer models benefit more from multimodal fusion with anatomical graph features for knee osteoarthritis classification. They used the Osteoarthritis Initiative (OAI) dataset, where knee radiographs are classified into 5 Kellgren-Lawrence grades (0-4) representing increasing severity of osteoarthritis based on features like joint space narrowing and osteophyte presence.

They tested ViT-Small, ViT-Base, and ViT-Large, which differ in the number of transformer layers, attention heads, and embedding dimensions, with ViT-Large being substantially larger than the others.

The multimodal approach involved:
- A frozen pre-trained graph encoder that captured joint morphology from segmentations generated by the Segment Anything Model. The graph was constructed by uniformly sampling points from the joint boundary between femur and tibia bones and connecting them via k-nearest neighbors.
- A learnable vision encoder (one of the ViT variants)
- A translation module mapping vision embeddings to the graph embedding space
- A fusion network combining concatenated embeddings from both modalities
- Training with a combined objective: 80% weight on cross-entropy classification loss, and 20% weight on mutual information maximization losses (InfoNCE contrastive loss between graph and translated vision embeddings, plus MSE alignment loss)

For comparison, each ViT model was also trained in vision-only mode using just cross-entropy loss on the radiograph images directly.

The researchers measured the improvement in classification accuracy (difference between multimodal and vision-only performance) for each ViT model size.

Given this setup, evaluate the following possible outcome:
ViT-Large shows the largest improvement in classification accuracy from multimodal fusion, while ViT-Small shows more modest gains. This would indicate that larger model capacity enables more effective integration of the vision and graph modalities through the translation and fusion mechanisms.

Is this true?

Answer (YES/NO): YES